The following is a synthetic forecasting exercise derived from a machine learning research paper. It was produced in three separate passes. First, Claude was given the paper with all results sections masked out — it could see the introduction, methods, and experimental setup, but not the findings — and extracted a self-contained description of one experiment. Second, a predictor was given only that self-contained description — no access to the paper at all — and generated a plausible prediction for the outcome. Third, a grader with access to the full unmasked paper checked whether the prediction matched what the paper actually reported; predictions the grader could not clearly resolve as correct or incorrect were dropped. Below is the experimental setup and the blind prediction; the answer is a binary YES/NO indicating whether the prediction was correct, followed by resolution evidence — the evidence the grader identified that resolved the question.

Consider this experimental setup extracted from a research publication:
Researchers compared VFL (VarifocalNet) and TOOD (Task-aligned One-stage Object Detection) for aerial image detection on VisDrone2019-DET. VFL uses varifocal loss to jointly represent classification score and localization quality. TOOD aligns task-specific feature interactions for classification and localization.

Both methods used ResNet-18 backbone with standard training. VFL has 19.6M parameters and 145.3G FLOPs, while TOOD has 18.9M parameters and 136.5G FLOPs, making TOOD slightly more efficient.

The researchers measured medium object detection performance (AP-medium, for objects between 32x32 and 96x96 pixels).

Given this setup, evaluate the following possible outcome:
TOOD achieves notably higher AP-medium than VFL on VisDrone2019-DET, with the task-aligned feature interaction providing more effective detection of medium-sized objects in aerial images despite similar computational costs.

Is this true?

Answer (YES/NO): NO